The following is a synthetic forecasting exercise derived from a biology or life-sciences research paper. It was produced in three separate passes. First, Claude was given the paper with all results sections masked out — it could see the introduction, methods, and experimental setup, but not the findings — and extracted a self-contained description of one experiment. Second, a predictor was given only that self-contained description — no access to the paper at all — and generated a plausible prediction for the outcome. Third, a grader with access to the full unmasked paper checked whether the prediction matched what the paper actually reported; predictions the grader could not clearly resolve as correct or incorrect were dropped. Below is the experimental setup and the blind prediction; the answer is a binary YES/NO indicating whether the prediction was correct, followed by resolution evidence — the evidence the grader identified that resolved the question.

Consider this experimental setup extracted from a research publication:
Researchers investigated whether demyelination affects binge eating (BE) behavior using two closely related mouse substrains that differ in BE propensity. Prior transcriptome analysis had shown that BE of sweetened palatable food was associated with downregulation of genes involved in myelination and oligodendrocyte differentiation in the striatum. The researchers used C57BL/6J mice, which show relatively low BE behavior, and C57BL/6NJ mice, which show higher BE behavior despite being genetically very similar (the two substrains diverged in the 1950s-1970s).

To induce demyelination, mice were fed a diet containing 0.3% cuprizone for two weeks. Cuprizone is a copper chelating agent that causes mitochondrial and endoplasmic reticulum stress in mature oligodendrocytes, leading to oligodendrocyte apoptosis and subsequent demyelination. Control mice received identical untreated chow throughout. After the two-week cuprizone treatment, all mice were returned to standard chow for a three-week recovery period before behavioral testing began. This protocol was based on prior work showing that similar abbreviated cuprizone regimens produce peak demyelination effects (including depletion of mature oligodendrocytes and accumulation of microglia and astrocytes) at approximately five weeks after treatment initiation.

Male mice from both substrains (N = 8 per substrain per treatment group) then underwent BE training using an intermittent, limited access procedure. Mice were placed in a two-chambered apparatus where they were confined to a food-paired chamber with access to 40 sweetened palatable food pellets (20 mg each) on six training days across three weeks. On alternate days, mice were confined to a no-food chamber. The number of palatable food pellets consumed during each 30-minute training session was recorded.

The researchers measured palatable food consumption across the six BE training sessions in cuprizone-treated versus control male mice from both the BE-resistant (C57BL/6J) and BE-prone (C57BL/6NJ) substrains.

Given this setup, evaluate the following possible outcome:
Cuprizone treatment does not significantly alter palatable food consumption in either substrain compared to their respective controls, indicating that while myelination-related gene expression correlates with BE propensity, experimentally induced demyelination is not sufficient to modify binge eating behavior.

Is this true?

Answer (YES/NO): NO